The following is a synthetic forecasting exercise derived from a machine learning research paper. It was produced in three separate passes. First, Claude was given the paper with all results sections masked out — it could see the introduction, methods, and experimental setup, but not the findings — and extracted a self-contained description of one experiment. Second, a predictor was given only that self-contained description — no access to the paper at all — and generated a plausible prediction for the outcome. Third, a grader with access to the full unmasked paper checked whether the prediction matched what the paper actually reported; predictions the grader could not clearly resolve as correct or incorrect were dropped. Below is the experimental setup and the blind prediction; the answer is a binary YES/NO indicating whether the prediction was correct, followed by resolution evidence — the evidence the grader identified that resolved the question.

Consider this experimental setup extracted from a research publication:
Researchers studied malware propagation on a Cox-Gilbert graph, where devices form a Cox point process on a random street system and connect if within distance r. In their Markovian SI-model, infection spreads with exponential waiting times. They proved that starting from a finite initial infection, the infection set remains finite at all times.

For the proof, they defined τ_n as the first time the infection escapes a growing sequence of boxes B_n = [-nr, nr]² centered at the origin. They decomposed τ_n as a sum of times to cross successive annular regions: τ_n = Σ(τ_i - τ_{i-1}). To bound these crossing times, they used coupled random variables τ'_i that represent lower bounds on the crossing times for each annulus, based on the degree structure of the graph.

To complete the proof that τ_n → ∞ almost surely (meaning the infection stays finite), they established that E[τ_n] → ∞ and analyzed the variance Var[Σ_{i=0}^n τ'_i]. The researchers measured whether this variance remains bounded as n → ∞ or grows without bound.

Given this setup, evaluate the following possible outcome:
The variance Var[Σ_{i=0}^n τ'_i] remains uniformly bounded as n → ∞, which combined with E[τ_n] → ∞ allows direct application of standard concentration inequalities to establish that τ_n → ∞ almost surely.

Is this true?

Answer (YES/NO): YES